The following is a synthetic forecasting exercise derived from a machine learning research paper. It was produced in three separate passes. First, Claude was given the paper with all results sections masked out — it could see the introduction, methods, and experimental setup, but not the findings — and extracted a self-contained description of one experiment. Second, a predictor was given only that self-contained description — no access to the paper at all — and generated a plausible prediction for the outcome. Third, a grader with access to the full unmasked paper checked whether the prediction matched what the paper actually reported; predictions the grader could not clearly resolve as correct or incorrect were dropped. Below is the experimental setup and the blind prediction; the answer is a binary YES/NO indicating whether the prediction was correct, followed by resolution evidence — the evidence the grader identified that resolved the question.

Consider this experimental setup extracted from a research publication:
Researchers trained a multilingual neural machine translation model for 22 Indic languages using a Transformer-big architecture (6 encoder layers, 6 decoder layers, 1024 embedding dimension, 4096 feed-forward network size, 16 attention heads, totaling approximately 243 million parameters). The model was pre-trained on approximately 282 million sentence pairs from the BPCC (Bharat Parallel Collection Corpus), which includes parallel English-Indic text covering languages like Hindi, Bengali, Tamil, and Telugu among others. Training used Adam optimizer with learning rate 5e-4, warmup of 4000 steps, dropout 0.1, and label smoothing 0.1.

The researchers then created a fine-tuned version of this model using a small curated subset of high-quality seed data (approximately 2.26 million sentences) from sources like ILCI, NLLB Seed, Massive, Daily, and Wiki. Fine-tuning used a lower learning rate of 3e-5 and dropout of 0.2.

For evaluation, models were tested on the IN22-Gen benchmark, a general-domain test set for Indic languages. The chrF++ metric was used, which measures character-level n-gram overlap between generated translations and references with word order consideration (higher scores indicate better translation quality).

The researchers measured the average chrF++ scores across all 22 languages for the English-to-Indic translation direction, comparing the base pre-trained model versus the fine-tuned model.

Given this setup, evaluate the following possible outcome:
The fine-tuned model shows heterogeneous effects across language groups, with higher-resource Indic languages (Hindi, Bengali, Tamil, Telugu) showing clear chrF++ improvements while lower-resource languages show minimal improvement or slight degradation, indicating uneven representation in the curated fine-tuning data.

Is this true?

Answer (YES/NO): NO